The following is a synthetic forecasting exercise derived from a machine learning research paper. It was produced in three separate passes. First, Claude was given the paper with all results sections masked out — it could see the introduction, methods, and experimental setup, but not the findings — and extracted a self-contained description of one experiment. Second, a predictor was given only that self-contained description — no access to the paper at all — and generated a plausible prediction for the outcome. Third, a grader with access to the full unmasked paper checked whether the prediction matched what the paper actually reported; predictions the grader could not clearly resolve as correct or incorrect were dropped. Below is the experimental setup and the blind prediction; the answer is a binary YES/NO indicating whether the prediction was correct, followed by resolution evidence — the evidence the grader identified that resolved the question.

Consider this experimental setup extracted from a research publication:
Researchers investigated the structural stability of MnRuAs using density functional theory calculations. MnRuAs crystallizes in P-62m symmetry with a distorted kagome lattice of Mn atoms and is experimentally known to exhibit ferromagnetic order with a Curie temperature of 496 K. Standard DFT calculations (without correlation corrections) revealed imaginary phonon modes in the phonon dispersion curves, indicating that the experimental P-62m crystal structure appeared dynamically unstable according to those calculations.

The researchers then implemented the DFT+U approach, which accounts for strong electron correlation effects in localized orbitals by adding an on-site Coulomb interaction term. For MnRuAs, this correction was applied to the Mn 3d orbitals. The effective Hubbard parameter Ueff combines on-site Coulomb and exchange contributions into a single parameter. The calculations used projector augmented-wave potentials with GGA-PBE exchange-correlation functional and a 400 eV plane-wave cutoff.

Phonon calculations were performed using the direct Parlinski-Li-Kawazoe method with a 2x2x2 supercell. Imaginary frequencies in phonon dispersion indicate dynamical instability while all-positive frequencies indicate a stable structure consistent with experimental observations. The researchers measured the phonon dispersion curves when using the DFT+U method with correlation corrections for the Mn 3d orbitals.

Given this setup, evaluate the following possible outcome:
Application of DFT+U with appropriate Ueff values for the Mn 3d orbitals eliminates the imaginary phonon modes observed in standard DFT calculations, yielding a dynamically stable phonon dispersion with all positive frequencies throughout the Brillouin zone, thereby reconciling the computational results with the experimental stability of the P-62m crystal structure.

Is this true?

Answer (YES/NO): YES